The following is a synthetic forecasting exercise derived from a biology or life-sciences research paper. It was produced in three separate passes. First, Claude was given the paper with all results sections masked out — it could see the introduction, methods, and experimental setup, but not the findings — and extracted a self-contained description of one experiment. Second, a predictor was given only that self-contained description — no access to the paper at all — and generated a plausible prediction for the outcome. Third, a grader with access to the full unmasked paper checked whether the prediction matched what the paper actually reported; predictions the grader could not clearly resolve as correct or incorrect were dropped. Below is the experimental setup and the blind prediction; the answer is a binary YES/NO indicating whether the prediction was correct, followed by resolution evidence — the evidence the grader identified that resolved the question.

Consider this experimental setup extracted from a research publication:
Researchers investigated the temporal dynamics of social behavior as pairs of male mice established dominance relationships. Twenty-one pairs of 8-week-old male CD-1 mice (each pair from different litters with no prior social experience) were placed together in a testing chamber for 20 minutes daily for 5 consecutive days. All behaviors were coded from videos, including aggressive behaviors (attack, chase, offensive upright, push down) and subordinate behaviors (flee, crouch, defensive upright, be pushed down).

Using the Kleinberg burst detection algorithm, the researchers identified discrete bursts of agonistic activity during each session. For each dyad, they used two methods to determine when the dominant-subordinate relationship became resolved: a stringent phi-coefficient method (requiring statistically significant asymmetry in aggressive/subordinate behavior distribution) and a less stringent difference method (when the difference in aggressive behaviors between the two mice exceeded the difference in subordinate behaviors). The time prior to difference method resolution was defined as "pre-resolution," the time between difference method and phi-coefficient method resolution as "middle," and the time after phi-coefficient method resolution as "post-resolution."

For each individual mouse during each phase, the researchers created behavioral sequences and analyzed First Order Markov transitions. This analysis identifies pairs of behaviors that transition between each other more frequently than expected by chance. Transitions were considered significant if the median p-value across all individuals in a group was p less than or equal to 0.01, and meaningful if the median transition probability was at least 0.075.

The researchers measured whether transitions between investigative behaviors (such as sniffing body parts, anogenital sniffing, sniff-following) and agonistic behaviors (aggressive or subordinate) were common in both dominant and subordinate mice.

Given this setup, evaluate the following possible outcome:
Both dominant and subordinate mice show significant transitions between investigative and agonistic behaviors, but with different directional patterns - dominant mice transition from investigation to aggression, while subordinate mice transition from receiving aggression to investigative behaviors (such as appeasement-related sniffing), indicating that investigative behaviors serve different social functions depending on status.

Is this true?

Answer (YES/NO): NO